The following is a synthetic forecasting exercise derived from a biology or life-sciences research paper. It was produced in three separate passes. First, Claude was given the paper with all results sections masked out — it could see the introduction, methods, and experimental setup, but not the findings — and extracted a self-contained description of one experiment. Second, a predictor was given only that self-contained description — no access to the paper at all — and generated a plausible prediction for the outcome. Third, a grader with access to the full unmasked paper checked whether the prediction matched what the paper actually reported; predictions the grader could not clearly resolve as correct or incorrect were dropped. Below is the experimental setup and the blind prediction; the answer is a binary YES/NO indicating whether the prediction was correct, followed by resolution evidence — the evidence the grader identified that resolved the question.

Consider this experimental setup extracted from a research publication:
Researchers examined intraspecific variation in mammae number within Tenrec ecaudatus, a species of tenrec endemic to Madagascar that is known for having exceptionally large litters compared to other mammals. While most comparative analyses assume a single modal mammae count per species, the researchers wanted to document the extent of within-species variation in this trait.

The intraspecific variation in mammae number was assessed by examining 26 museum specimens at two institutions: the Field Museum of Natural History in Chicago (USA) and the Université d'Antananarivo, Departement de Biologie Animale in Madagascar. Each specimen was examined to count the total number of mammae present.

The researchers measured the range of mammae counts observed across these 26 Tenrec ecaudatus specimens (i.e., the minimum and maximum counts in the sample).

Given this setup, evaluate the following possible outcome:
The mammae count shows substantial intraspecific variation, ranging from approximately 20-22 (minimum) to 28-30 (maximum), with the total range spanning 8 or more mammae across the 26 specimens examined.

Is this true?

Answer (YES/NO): NO